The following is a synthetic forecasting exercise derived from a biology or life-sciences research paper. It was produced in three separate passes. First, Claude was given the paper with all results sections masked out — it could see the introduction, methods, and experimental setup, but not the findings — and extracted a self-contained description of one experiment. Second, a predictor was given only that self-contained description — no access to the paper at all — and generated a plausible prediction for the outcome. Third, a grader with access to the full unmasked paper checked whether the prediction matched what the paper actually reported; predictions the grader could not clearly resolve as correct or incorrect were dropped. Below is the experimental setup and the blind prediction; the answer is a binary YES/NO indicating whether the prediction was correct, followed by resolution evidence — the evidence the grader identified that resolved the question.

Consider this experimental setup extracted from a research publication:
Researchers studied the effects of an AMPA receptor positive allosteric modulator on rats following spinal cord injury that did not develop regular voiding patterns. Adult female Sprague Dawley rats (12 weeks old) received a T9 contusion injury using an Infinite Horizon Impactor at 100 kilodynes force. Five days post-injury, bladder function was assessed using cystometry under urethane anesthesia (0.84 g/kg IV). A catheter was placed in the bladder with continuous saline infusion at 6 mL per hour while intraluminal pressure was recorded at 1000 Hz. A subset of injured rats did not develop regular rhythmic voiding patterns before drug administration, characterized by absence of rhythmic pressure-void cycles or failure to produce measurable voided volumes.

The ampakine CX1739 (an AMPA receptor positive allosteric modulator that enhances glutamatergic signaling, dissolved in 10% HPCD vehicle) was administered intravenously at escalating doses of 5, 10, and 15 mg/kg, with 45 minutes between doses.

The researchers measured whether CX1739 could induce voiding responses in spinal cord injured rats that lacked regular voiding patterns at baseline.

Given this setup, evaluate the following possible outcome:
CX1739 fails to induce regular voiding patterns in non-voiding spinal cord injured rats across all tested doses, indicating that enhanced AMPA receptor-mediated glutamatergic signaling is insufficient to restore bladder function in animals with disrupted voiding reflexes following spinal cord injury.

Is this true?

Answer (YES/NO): NO